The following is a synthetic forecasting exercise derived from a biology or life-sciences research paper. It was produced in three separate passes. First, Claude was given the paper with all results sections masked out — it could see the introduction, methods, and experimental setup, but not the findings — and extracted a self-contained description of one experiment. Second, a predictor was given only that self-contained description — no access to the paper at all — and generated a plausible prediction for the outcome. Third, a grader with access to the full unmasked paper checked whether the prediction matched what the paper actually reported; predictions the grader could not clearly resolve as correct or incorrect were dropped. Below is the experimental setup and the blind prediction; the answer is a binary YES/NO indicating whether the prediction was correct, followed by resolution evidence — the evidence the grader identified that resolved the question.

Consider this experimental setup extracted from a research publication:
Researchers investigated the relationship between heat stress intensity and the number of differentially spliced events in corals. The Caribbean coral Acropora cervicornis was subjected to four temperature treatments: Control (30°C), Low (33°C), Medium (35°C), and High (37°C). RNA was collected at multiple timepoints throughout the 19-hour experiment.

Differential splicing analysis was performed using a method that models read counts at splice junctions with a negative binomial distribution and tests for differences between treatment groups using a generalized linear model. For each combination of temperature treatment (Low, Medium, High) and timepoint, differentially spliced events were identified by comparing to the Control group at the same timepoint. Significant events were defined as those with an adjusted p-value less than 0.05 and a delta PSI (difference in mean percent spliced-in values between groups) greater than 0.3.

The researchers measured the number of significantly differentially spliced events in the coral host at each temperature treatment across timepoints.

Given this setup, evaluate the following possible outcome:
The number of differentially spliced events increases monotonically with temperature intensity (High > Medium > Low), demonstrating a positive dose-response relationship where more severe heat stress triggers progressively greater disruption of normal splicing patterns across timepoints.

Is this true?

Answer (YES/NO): YES